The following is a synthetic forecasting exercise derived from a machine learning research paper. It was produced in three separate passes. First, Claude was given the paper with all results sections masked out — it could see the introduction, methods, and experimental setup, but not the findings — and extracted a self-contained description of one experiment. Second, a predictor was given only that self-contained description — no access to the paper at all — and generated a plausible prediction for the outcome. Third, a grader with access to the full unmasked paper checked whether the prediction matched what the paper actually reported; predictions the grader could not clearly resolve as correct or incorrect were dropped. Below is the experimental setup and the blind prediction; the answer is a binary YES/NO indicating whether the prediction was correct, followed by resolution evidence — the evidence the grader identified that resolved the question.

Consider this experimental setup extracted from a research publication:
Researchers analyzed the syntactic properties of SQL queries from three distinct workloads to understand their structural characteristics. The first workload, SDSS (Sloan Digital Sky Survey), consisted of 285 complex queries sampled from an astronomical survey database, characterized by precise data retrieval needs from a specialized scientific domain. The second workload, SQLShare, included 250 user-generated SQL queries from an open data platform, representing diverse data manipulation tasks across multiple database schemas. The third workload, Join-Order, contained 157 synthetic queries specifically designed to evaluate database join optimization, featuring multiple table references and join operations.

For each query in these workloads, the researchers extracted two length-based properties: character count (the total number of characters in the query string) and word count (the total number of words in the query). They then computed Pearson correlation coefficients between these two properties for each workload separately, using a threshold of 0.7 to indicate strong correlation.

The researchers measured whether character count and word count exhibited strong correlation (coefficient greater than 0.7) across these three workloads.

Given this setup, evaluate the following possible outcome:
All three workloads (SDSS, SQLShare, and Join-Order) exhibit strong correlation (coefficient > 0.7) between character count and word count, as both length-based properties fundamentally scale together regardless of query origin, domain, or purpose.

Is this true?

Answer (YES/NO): YES